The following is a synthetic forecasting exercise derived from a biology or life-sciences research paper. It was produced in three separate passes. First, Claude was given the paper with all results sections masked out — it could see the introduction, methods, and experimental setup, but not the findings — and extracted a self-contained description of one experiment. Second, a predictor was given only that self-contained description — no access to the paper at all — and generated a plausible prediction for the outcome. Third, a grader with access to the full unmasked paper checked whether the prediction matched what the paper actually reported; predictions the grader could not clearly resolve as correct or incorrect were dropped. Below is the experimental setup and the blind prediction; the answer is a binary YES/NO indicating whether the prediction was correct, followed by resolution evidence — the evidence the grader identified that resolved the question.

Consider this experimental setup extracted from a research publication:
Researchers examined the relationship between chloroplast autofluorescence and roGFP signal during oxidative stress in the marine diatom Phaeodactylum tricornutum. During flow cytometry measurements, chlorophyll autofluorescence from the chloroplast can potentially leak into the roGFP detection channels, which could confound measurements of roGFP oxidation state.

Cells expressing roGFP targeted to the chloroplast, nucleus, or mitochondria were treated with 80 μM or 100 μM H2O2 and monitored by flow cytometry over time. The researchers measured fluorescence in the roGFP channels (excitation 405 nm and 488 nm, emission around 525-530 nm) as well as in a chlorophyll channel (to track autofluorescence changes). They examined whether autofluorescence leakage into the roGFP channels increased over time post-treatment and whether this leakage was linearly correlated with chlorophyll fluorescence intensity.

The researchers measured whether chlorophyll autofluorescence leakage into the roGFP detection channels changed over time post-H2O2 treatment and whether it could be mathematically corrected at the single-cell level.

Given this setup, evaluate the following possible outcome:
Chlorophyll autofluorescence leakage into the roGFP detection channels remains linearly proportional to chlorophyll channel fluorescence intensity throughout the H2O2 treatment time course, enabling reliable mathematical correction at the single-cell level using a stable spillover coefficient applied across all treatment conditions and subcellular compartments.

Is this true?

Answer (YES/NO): NO